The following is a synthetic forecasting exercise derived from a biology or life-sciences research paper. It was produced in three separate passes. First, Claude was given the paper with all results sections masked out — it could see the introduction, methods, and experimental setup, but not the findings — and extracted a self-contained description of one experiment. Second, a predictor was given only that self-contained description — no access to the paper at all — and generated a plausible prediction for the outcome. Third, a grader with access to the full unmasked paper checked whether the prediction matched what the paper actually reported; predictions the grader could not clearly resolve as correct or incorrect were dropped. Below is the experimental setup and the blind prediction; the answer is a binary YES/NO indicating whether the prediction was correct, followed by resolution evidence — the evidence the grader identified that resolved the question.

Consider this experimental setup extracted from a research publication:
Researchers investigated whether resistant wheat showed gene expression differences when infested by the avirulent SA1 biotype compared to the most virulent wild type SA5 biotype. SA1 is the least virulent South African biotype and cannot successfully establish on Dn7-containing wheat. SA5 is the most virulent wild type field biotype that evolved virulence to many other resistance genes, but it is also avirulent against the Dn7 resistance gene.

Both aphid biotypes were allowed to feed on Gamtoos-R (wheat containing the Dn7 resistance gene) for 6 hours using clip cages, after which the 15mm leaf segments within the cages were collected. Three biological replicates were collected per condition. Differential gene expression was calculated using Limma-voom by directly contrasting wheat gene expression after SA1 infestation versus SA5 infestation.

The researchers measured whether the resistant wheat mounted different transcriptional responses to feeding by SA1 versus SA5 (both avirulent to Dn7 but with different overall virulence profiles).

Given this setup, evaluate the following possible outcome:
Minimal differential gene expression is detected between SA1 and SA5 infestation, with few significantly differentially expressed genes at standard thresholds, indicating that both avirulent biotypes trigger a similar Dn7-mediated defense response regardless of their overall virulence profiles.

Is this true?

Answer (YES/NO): YES